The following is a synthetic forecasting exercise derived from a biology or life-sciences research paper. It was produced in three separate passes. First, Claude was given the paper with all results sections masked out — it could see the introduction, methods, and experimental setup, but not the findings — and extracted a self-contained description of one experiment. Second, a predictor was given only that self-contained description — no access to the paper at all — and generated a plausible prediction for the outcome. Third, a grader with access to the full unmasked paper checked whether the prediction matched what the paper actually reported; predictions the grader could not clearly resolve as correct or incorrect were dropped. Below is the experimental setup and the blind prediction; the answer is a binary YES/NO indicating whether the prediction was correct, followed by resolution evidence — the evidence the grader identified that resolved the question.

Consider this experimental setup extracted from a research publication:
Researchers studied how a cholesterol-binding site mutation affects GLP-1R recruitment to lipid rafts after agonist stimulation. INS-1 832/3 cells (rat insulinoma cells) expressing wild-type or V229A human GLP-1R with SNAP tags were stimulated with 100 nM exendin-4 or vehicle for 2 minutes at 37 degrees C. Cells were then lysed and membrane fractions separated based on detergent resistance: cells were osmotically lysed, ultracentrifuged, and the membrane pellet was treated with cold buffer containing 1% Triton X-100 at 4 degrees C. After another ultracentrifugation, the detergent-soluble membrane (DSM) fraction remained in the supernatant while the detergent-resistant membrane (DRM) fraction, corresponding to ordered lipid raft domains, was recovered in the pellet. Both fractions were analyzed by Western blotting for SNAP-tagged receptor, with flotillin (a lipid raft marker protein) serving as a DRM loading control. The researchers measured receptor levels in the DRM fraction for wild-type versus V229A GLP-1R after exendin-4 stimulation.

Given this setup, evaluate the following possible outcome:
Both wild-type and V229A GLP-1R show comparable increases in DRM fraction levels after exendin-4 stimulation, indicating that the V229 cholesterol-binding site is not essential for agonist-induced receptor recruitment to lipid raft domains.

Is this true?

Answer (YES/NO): NO